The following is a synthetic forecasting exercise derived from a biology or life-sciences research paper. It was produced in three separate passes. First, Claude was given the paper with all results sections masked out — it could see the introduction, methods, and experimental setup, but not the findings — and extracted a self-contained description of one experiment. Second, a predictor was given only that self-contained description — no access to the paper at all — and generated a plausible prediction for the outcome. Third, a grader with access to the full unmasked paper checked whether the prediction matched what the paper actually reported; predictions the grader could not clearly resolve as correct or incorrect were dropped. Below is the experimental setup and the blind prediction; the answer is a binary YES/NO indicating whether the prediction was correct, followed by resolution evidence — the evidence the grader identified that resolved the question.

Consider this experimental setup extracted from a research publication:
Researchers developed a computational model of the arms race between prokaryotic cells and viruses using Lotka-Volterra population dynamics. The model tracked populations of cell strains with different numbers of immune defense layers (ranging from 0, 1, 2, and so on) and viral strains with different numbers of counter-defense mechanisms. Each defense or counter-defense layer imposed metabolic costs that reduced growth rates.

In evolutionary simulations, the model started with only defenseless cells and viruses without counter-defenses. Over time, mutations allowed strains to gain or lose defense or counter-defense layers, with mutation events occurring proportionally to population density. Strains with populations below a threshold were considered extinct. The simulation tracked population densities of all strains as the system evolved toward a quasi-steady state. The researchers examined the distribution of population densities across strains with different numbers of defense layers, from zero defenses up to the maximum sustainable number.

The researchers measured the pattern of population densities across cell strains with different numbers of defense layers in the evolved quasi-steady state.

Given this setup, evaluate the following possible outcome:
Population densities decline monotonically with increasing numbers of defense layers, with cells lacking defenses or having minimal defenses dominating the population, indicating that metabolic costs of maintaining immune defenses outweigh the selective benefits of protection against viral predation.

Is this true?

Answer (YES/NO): NO